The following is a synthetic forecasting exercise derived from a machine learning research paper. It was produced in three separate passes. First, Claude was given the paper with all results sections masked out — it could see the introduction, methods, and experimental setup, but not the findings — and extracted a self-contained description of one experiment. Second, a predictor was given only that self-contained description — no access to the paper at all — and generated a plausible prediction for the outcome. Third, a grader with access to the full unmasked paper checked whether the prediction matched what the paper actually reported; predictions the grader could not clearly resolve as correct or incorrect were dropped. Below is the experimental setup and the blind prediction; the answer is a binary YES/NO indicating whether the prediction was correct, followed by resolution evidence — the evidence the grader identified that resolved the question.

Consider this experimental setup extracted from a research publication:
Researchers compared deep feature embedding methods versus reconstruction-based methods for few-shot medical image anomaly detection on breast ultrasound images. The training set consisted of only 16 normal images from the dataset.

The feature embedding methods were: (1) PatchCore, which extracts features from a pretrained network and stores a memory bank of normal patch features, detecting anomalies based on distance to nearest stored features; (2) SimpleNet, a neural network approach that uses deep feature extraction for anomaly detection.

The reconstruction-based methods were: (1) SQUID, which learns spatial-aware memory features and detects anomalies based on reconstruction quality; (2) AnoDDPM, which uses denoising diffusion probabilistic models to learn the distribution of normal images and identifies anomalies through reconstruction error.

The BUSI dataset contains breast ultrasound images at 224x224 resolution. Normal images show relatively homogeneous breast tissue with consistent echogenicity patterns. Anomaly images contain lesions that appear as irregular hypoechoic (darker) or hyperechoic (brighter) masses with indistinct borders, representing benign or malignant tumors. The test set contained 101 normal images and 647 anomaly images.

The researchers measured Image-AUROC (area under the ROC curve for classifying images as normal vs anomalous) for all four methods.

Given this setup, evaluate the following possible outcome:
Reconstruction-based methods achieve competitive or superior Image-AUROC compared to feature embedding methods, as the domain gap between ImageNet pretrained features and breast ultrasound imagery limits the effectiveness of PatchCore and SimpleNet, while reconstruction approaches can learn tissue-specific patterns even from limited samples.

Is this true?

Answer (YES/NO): NO